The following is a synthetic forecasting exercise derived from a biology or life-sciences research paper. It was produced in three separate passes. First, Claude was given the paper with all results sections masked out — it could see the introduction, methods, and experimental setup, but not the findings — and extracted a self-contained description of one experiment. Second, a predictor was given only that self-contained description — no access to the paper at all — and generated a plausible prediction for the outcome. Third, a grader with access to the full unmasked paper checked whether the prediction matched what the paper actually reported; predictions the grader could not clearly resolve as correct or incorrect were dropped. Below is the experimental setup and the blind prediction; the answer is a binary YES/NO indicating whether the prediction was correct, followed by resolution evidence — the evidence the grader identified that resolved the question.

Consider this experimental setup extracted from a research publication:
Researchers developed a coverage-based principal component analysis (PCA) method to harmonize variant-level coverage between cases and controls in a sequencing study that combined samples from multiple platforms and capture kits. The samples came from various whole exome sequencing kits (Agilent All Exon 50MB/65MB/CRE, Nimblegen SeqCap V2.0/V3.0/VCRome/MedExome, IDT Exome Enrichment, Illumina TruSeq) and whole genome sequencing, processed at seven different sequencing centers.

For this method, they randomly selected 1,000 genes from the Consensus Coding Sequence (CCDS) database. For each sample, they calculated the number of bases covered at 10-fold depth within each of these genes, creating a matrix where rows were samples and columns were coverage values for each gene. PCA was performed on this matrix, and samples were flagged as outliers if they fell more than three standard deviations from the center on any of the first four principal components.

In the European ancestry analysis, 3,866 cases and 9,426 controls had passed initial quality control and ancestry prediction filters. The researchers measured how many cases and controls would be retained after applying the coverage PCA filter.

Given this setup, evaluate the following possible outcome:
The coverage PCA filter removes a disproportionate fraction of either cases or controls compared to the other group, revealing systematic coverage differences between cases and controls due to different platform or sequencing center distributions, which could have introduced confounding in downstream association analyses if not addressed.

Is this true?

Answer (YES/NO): YES